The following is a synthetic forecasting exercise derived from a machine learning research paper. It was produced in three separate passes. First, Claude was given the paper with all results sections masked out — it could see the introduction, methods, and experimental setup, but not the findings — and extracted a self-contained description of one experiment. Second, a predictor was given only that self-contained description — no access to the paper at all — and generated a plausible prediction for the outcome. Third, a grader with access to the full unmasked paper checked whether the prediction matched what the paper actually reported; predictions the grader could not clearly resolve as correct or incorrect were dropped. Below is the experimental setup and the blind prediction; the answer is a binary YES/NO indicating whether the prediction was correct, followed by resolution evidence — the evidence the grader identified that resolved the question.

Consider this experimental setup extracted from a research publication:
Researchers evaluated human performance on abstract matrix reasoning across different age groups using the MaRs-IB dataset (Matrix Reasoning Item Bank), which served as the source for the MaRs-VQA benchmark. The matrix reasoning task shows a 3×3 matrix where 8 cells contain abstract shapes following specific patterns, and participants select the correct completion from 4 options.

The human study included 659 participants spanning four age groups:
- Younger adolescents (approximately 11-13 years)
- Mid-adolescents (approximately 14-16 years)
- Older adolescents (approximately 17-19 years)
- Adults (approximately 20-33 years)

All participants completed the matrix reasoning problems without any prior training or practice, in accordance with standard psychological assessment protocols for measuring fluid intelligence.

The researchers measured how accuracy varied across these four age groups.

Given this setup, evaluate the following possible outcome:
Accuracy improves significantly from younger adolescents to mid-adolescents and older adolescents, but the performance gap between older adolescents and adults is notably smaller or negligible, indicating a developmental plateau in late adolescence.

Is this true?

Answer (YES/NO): NO